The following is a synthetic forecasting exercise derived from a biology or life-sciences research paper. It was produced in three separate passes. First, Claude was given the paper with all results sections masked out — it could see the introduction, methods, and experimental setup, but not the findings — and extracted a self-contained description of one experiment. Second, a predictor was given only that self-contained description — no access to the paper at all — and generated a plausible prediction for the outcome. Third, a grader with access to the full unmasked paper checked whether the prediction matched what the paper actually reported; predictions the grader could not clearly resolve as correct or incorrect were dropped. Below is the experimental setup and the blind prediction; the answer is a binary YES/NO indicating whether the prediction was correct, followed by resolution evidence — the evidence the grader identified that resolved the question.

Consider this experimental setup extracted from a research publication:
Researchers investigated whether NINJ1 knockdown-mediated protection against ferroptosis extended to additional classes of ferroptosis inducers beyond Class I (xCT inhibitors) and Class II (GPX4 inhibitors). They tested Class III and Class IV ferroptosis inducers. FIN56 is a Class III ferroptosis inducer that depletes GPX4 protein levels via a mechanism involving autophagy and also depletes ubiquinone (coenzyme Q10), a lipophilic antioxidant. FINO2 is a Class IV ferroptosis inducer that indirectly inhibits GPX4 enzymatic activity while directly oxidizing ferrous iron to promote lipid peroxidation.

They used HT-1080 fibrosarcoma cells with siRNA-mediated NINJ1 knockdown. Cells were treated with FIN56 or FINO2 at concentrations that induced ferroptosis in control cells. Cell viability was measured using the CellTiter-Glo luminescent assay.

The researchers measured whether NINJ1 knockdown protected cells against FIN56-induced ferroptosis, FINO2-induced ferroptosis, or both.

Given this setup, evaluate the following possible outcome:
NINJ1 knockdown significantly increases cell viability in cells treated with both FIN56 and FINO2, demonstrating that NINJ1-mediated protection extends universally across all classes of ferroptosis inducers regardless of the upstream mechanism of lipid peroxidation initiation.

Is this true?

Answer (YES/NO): NO